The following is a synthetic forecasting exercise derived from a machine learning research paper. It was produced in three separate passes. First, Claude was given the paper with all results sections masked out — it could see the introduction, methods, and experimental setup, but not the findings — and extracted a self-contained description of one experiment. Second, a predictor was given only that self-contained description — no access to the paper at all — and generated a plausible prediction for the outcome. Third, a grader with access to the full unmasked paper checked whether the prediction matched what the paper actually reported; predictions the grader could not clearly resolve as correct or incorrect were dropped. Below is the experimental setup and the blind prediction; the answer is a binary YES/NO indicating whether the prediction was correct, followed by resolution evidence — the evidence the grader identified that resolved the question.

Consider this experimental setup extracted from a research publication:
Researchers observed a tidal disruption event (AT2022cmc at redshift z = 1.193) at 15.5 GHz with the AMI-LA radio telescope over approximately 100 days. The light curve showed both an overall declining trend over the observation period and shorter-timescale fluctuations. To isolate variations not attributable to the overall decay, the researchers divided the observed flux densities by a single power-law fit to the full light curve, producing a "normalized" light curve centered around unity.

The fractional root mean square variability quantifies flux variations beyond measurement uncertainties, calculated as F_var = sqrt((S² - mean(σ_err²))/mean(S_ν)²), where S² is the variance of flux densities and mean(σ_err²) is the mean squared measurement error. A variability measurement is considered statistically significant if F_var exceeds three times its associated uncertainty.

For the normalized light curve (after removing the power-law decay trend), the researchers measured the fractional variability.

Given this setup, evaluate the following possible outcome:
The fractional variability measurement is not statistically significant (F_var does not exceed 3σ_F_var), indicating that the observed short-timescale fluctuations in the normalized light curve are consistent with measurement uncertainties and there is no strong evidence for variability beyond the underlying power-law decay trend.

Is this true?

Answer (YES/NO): NO